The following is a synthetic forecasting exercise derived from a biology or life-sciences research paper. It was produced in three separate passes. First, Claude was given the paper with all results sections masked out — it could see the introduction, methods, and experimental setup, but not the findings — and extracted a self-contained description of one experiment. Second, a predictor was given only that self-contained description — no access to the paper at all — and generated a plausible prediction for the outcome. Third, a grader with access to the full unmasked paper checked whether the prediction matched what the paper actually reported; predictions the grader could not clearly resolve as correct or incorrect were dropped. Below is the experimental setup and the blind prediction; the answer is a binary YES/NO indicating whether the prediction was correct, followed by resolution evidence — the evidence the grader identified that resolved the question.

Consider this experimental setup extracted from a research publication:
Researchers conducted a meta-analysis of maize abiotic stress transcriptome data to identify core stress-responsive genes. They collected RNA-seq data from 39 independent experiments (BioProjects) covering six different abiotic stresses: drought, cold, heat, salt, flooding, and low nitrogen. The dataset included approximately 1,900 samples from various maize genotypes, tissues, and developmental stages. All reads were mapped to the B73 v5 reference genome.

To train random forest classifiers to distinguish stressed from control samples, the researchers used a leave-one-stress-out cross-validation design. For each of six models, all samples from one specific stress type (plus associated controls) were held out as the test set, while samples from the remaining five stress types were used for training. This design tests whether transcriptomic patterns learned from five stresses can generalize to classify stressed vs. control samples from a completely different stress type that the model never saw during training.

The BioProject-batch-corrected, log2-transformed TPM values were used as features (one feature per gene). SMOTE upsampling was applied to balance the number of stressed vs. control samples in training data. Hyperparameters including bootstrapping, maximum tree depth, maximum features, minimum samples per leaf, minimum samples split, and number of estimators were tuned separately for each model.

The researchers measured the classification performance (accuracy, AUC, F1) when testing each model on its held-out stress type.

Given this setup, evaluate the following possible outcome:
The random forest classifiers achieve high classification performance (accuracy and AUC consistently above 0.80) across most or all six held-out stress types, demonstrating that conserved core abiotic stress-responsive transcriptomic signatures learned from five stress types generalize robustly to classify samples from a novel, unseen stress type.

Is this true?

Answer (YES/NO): NO